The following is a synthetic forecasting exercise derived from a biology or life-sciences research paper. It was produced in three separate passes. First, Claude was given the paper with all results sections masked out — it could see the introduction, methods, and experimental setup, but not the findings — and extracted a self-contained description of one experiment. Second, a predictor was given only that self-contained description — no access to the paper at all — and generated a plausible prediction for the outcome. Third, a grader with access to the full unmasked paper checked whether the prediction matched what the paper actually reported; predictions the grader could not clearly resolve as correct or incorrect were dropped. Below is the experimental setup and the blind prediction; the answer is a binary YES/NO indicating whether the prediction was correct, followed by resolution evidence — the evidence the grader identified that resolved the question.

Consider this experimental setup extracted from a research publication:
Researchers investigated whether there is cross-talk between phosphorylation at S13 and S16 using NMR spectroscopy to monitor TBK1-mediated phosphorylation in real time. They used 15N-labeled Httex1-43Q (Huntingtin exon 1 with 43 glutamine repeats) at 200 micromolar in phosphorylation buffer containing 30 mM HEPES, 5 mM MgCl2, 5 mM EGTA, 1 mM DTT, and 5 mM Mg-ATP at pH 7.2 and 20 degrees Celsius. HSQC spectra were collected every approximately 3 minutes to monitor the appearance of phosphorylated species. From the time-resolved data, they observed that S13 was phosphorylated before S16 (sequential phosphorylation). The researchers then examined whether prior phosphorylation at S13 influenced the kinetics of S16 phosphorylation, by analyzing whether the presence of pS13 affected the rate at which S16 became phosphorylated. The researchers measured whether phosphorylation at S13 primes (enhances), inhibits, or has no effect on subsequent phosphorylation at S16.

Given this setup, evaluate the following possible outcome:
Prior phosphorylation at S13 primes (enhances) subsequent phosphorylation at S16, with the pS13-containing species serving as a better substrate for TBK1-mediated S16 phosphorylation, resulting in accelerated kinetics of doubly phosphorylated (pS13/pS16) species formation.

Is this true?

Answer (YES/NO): YES